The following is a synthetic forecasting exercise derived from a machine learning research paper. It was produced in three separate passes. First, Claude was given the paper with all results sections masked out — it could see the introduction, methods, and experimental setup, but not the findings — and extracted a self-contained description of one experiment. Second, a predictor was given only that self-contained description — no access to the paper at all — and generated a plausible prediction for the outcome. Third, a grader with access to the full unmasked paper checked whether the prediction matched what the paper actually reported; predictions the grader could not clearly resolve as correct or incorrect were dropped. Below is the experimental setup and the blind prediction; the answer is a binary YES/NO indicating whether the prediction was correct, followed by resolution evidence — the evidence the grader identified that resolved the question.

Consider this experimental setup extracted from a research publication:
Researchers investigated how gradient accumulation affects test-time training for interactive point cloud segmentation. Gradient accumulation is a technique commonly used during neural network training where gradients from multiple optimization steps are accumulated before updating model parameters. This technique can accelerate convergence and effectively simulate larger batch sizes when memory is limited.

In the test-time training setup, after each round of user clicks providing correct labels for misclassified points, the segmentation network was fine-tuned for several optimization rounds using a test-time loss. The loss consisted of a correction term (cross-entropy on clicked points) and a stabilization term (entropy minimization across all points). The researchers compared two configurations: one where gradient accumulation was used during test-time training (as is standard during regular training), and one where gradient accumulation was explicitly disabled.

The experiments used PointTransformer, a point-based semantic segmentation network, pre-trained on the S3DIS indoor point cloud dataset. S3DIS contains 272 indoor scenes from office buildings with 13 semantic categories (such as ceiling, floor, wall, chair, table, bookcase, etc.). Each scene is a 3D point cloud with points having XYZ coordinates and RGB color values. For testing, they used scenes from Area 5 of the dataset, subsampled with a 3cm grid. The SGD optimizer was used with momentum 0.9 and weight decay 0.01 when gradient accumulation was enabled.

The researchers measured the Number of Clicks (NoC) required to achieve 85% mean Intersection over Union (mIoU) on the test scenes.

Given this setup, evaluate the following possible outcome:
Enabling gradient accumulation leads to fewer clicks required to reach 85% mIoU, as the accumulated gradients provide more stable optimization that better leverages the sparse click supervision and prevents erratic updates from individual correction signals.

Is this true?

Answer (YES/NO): NO